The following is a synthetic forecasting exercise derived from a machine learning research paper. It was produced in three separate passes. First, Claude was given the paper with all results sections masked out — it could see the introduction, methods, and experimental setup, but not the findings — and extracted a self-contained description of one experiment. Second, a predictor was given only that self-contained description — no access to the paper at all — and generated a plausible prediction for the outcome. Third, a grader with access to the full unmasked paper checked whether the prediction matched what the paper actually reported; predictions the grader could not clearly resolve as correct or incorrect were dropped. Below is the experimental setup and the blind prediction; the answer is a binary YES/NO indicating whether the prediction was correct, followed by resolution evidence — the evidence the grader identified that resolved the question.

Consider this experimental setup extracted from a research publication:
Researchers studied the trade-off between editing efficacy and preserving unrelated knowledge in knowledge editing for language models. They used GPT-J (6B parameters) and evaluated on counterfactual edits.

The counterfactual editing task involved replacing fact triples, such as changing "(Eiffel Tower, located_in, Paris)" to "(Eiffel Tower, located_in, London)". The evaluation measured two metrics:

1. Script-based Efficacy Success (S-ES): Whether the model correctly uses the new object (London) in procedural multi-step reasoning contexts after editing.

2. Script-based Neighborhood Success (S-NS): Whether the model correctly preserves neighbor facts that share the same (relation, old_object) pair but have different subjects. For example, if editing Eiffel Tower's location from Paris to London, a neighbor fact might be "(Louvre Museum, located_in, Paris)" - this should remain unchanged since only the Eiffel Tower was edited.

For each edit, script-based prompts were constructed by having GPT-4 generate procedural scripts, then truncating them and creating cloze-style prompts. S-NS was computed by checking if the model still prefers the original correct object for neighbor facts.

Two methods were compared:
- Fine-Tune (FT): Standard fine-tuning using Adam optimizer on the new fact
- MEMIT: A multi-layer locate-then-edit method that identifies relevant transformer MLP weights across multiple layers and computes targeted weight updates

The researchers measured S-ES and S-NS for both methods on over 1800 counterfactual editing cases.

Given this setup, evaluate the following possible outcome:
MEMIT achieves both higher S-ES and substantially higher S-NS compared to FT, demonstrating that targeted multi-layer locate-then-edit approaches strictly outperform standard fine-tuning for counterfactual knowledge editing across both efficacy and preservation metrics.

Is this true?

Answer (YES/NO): NO